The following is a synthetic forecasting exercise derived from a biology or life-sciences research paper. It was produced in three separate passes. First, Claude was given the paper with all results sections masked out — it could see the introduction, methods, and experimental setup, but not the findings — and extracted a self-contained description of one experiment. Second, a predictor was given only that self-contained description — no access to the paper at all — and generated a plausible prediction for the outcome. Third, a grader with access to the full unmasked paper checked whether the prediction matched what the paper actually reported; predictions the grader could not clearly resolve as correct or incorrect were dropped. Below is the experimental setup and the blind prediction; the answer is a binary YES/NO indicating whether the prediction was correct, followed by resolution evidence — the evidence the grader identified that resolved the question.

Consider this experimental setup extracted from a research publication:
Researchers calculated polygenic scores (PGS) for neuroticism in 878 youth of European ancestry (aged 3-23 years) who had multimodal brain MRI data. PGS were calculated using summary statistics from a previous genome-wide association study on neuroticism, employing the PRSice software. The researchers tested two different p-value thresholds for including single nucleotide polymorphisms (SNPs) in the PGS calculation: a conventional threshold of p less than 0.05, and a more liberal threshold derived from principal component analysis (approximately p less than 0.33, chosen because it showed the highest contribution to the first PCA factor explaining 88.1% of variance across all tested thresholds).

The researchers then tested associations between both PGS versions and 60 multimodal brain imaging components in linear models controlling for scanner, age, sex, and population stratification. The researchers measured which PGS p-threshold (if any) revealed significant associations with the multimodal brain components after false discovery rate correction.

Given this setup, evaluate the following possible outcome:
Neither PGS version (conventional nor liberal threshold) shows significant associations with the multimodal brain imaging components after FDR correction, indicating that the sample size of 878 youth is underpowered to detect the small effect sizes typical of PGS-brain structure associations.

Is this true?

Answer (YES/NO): NO